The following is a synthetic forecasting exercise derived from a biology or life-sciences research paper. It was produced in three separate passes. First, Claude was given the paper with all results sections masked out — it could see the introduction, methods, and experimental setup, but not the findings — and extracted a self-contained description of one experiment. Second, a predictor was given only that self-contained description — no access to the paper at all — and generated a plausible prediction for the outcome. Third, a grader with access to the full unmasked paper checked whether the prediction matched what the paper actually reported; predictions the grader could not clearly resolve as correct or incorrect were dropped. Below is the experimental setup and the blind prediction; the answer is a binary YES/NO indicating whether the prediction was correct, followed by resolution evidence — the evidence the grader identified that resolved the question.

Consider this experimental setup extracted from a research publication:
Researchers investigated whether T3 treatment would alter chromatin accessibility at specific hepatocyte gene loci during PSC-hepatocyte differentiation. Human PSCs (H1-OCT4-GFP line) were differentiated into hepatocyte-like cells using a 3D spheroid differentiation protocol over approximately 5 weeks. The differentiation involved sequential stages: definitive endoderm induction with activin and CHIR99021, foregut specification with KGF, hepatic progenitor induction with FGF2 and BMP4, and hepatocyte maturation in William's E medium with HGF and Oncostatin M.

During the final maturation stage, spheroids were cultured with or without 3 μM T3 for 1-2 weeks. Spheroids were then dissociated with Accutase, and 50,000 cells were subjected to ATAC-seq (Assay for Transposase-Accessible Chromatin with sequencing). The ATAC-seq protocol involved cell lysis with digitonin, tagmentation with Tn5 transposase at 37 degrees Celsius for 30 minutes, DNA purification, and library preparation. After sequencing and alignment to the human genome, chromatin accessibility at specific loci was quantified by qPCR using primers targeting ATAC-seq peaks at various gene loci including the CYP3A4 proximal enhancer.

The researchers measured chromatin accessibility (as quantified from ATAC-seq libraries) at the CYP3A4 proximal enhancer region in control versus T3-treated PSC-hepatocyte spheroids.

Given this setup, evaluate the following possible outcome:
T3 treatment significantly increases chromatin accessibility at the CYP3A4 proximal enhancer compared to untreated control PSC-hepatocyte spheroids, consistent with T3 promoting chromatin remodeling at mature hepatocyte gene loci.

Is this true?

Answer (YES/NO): YES